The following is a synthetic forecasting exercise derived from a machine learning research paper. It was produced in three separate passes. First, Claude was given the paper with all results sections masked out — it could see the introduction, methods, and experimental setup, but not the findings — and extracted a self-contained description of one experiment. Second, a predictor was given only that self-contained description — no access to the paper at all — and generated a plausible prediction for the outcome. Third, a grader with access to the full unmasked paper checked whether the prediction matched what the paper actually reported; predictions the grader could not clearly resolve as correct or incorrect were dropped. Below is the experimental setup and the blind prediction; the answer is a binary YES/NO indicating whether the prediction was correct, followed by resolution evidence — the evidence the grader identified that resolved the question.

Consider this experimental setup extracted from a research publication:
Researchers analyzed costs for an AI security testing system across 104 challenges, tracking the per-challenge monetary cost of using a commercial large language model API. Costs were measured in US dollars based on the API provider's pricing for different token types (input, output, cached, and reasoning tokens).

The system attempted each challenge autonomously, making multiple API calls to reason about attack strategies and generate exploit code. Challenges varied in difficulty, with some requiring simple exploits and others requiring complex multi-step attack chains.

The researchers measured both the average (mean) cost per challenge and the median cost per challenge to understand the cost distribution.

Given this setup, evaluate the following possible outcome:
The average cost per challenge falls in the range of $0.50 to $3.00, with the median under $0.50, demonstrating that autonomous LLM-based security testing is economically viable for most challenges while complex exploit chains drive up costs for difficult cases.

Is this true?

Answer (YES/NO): NO